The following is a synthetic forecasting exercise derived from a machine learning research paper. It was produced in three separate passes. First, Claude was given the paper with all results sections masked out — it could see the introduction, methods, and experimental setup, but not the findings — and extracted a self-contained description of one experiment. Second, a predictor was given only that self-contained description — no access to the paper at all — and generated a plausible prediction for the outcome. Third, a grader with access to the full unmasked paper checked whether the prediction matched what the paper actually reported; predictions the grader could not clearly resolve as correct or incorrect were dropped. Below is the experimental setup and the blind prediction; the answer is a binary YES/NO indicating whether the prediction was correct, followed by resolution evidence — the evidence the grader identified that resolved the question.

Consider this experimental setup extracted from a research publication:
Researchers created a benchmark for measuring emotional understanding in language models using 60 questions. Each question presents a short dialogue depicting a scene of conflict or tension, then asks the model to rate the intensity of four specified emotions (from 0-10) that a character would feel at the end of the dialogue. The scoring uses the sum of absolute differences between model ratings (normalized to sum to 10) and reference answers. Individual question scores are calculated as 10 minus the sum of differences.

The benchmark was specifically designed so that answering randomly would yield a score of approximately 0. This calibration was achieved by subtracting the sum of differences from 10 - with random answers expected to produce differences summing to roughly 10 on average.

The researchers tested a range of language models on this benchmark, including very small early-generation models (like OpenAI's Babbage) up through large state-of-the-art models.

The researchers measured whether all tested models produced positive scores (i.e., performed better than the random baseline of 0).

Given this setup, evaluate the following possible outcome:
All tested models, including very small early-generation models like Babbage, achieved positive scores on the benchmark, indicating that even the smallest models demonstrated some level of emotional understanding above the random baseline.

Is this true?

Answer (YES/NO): NO